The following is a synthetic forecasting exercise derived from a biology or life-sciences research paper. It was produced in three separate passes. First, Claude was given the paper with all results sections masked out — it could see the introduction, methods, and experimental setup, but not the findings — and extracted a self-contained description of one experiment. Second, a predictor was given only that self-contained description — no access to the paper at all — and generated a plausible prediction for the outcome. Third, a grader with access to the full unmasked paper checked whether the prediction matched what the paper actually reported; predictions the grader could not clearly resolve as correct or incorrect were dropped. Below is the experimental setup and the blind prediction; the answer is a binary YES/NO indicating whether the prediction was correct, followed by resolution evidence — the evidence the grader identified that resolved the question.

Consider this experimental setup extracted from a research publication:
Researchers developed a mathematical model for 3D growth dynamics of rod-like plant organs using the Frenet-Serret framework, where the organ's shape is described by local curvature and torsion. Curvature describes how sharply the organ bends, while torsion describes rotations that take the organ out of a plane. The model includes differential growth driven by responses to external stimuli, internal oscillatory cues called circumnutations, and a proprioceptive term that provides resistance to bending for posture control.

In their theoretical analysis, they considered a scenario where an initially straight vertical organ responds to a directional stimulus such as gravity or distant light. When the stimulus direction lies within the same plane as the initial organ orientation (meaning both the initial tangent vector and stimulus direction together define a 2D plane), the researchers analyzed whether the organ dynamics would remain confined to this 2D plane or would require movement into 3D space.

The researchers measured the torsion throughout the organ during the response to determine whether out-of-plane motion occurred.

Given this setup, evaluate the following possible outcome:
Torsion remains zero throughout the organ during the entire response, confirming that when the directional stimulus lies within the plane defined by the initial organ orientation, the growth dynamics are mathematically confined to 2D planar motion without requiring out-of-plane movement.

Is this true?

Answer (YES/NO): YES